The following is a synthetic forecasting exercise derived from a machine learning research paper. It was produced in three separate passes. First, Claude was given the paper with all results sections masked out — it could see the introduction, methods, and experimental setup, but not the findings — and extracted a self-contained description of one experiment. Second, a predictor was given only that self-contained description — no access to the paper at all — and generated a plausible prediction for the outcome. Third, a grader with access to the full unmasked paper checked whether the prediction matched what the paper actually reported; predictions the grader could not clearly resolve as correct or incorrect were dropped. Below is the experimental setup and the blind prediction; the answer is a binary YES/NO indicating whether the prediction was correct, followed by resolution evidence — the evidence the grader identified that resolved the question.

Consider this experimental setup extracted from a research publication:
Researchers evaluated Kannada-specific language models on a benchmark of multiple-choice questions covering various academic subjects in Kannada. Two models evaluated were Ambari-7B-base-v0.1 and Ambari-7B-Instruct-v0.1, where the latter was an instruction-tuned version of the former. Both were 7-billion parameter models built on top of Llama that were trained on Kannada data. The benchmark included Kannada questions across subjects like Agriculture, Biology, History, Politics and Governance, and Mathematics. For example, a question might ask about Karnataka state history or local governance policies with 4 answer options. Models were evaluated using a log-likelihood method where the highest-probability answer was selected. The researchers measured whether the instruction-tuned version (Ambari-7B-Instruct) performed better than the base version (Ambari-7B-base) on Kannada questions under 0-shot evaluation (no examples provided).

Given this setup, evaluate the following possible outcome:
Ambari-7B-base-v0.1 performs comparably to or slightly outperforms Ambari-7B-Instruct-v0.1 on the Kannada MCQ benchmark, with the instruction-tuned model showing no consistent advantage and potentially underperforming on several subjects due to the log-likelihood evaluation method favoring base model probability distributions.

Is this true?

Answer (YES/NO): YES